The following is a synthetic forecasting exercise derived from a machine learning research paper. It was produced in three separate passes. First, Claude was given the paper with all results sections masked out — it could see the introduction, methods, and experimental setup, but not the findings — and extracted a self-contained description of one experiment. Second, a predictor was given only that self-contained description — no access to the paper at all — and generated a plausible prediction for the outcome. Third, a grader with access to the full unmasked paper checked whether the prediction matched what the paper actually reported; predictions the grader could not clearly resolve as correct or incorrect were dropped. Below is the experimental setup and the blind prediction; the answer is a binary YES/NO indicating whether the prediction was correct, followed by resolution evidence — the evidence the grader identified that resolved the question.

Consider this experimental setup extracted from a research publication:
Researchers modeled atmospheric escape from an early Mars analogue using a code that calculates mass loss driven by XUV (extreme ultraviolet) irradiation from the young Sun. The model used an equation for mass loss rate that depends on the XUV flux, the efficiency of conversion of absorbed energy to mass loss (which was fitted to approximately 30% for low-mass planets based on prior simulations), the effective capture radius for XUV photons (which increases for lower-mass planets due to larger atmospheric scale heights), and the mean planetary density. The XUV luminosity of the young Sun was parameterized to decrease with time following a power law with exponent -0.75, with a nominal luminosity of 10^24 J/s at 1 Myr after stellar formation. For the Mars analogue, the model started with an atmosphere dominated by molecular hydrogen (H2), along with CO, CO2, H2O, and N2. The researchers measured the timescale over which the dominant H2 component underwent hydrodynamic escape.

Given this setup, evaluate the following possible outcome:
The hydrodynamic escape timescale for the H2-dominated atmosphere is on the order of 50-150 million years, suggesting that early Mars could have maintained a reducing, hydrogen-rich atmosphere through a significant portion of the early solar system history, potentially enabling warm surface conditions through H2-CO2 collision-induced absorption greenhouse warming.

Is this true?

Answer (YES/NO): YES